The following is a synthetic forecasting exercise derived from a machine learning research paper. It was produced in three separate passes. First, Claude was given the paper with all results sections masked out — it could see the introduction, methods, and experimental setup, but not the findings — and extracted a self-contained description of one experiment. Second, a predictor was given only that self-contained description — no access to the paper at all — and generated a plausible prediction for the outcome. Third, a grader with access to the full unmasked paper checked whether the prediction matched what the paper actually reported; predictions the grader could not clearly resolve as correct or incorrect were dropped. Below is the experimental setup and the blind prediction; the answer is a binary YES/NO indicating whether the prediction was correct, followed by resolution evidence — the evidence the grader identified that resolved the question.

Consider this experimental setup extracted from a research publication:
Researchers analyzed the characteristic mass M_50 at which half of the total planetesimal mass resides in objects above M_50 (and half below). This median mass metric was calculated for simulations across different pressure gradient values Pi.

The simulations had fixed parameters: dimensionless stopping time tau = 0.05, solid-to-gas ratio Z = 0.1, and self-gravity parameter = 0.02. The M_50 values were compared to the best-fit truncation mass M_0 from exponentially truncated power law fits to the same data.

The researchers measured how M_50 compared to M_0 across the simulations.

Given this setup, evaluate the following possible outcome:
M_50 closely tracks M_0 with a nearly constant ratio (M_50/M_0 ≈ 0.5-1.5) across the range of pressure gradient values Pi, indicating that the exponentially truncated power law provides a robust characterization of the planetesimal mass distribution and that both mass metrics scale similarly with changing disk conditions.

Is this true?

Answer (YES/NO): YES